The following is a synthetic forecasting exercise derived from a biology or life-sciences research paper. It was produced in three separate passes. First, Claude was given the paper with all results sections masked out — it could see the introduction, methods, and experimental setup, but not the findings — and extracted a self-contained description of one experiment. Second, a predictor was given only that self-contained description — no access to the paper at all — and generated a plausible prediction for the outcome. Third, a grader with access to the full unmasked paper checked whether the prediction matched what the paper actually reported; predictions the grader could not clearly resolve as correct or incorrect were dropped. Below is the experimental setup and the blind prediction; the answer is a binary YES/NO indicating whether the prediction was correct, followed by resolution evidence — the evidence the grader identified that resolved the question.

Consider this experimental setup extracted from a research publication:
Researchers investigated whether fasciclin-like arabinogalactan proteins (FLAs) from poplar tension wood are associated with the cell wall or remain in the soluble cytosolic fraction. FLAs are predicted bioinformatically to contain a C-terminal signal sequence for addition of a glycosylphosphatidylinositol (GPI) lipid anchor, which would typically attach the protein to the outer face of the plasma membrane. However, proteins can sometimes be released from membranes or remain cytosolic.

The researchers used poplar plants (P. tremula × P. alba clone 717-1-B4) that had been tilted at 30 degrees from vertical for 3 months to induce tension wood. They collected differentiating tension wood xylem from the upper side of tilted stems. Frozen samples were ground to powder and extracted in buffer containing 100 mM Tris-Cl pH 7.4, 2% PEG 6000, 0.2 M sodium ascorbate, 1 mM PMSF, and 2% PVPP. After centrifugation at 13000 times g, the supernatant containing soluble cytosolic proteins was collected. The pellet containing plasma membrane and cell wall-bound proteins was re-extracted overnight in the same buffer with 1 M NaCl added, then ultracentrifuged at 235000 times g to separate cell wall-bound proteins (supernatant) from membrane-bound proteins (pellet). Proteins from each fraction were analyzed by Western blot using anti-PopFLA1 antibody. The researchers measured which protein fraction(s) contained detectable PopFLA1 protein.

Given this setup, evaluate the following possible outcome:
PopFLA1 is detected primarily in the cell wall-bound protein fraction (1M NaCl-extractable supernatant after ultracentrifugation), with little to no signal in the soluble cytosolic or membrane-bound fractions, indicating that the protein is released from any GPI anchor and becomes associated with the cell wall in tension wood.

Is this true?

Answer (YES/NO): NO